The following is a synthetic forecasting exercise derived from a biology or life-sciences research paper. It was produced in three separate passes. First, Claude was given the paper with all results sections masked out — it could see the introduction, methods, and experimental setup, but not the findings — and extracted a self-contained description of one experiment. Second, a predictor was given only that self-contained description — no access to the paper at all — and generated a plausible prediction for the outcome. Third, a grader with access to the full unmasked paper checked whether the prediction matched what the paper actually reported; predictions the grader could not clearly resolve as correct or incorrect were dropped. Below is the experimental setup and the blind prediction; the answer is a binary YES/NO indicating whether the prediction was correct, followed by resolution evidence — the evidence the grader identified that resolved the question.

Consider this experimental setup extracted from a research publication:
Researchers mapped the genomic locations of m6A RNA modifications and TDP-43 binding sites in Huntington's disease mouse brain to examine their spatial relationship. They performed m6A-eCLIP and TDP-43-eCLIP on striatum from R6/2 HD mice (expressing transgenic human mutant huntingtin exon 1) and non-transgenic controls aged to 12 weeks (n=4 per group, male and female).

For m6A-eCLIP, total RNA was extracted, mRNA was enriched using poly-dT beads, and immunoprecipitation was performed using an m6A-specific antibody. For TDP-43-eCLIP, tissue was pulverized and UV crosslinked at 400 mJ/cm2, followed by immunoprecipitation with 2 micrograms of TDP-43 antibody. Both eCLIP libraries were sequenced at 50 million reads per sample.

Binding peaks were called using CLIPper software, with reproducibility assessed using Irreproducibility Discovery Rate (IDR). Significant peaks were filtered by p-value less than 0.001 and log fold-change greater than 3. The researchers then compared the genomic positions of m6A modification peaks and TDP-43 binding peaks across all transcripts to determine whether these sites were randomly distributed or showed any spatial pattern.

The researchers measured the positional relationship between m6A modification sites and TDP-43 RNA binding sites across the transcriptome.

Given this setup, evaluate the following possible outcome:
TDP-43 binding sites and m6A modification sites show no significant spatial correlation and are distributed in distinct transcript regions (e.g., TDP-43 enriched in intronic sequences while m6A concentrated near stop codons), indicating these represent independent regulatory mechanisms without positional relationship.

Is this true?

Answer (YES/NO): NO